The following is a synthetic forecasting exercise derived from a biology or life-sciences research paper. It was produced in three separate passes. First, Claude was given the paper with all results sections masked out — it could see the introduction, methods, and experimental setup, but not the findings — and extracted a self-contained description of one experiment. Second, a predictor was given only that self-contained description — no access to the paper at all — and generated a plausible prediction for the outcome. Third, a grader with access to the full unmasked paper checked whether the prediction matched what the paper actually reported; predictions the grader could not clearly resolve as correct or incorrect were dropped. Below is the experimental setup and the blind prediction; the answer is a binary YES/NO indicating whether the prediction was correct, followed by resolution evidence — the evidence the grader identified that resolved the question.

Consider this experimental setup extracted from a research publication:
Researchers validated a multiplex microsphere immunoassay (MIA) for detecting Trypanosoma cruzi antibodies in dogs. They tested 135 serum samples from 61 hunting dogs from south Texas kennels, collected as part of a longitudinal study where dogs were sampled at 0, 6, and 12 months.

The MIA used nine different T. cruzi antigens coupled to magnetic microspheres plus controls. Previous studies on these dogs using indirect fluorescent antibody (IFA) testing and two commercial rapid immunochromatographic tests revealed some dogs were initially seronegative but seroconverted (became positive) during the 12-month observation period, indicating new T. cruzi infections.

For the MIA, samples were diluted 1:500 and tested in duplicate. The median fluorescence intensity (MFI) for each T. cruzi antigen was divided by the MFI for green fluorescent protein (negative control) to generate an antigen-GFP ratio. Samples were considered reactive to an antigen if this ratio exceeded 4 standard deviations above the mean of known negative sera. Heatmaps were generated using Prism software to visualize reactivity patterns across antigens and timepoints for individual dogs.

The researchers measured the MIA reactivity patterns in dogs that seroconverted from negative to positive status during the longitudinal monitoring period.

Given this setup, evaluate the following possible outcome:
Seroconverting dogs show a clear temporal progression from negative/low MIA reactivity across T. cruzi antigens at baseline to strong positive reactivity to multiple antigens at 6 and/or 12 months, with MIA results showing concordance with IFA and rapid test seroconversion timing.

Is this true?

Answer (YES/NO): NO